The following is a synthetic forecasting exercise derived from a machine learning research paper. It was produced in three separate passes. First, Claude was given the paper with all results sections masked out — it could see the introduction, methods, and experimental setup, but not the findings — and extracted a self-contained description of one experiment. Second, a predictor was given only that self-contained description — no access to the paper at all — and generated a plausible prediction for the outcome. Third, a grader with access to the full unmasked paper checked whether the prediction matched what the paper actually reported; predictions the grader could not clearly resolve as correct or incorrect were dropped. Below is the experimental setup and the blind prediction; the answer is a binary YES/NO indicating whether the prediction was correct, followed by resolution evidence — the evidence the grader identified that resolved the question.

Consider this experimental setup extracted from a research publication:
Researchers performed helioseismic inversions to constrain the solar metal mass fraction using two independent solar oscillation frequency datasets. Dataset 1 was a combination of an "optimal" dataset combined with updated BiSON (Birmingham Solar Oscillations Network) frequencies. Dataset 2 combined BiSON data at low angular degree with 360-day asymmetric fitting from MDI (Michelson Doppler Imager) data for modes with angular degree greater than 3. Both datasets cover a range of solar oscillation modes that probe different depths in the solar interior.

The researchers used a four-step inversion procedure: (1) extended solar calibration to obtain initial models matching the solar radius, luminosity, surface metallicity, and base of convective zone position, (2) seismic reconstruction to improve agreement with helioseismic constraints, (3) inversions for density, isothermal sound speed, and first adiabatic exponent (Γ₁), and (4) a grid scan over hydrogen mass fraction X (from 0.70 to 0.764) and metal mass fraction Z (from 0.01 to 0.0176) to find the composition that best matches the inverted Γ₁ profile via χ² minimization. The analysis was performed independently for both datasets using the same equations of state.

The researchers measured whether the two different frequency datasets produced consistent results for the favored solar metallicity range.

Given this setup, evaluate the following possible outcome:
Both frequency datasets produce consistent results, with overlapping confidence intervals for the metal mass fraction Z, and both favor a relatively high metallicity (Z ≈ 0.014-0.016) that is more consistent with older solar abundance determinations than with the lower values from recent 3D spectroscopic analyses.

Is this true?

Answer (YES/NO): NO